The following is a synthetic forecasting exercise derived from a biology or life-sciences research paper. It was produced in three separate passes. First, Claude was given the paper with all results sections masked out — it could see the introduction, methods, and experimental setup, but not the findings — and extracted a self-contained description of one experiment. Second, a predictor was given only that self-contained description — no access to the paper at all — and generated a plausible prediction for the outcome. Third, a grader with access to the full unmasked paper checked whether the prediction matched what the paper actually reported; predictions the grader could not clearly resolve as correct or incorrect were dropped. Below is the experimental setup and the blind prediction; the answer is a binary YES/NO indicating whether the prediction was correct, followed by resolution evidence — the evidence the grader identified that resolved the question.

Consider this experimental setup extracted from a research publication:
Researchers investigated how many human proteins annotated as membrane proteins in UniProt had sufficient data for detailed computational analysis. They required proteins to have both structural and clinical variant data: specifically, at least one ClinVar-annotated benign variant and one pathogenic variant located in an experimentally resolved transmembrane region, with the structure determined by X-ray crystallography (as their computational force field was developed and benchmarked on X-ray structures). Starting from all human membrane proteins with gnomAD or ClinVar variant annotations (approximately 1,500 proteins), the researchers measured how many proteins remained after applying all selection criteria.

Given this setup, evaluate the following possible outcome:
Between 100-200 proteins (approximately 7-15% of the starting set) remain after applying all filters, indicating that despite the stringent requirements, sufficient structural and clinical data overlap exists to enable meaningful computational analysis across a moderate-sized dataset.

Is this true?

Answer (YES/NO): NO